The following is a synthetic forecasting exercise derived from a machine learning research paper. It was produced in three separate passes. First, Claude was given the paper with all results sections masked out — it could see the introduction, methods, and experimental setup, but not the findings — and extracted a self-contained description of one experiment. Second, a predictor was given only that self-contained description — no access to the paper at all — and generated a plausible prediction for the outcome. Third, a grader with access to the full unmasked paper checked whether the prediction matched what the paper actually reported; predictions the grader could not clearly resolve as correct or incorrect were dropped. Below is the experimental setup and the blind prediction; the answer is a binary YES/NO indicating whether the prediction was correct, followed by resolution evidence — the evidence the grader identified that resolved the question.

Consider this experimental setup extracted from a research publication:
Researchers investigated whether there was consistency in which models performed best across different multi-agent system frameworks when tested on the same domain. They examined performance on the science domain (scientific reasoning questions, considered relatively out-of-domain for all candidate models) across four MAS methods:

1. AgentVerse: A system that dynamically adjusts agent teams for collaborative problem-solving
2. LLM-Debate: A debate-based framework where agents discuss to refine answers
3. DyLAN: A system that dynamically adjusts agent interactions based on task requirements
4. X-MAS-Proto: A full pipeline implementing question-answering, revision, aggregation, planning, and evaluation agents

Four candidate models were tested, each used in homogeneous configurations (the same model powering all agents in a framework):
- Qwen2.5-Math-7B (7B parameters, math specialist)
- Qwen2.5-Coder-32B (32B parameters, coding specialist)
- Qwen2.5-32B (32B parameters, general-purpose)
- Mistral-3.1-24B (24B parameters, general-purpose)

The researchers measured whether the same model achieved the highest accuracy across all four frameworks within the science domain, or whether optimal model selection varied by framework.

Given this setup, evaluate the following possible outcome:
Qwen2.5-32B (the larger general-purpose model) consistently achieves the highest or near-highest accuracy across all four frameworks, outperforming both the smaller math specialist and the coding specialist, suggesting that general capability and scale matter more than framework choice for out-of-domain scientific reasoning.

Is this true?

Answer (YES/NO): NO